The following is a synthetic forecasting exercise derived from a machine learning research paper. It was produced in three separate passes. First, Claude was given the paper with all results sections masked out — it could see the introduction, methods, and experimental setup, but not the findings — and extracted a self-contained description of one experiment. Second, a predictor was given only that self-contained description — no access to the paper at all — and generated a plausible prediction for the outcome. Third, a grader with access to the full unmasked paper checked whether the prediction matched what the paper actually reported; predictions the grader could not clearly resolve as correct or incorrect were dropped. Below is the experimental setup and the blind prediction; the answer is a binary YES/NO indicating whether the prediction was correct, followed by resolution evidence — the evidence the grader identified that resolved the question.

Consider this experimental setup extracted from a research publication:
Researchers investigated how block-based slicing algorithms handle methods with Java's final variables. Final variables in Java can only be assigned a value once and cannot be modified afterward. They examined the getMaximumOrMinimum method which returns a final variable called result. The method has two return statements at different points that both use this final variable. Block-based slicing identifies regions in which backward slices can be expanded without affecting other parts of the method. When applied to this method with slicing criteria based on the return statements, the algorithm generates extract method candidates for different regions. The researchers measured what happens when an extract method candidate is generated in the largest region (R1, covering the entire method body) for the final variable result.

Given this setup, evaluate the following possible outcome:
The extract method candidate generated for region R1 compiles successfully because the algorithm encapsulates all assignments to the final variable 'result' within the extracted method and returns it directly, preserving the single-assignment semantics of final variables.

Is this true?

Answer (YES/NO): NO